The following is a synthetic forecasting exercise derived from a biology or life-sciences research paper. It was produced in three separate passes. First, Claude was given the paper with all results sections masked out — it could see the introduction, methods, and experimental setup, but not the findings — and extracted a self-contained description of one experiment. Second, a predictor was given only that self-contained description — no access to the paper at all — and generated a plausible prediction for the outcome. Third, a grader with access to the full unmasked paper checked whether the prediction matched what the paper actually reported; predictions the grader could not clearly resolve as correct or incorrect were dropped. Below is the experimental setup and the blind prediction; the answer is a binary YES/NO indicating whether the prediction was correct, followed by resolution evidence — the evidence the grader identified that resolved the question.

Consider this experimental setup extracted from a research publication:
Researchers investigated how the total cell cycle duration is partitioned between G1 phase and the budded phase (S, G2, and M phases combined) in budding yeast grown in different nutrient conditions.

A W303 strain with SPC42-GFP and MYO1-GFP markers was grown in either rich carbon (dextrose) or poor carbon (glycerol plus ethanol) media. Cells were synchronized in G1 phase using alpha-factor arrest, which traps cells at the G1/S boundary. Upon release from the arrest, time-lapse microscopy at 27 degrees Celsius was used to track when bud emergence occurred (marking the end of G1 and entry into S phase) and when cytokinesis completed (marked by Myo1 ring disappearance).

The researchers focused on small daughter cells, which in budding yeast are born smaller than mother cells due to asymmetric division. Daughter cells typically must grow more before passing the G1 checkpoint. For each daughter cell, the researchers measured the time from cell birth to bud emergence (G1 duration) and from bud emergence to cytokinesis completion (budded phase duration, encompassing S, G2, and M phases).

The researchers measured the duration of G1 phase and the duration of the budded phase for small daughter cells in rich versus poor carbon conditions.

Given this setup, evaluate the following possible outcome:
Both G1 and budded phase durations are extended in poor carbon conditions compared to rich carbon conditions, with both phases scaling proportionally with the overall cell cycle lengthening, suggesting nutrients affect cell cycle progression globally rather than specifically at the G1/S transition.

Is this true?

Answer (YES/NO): NO